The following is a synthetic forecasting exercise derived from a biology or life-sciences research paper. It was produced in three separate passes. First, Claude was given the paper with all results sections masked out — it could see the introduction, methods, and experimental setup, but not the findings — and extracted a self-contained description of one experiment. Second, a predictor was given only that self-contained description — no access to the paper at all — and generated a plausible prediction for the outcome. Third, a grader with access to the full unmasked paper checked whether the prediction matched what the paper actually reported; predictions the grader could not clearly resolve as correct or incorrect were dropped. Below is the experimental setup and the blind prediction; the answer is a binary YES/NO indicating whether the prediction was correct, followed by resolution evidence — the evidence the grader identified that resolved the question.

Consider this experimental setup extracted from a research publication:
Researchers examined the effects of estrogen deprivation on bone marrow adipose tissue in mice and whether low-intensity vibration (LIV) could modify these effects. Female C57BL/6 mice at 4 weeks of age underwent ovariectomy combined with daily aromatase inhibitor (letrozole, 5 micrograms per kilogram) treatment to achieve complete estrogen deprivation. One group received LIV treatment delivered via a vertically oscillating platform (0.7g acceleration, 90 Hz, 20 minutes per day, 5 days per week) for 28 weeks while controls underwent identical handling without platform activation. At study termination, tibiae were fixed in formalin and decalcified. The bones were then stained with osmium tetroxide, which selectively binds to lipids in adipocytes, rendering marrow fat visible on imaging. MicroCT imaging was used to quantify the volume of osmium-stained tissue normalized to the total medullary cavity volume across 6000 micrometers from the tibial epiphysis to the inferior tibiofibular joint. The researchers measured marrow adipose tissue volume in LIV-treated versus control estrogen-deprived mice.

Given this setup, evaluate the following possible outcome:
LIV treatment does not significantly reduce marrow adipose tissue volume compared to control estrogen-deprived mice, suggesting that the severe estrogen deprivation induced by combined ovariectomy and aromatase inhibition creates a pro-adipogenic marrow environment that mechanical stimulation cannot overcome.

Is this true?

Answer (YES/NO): YES